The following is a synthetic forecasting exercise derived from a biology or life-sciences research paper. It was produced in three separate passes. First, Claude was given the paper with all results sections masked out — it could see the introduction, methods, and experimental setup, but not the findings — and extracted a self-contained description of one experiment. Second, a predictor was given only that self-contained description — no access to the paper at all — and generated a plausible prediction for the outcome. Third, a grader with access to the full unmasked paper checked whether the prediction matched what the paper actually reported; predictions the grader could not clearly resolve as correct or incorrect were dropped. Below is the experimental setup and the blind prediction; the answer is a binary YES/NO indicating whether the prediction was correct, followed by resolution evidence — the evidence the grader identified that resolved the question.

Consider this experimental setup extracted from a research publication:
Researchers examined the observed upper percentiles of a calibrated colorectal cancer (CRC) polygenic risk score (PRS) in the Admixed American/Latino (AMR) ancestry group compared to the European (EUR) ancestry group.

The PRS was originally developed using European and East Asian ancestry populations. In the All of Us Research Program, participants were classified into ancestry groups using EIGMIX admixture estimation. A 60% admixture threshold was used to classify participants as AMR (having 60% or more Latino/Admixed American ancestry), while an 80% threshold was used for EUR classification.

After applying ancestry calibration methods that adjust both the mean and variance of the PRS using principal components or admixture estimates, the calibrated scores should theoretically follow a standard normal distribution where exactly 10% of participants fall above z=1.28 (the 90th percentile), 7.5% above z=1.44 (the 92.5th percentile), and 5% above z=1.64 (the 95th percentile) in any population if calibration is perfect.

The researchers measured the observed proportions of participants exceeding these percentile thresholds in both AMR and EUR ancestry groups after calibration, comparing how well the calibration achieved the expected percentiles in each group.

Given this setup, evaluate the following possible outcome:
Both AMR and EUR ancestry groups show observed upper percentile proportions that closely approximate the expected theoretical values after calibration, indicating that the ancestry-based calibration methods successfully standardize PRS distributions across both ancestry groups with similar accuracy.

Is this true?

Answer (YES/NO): YES